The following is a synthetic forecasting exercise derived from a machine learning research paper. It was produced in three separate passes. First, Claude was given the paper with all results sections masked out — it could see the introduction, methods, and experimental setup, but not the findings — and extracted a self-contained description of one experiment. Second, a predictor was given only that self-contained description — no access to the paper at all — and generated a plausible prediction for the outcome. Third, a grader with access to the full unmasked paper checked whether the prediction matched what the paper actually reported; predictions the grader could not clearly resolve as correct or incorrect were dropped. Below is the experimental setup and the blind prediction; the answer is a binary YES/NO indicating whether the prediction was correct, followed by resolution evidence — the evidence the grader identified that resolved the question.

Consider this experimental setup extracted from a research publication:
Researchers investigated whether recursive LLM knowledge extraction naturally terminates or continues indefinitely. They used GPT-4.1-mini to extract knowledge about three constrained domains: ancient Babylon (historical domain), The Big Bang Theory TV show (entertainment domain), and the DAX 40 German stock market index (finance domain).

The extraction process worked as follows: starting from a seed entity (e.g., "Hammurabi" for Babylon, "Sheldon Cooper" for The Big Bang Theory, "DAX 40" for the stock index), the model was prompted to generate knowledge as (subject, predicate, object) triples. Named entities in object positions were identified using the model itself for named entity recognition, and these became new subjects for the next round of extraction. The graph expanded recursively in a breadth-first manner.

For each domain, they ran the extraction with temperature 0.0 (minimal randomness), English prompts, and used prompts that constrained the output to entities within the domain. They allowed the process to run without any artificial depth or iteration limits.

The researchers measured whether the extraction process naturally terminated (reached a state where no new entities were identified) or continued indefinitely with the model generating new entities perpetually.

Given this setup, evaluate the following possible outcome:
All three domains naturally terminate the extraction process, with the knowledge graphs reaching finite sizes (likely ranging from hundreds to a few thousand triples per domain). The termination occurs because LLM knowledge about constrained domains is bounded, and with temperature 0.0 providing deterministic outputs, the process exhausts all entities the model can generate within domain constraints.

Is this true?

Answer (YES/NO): NO